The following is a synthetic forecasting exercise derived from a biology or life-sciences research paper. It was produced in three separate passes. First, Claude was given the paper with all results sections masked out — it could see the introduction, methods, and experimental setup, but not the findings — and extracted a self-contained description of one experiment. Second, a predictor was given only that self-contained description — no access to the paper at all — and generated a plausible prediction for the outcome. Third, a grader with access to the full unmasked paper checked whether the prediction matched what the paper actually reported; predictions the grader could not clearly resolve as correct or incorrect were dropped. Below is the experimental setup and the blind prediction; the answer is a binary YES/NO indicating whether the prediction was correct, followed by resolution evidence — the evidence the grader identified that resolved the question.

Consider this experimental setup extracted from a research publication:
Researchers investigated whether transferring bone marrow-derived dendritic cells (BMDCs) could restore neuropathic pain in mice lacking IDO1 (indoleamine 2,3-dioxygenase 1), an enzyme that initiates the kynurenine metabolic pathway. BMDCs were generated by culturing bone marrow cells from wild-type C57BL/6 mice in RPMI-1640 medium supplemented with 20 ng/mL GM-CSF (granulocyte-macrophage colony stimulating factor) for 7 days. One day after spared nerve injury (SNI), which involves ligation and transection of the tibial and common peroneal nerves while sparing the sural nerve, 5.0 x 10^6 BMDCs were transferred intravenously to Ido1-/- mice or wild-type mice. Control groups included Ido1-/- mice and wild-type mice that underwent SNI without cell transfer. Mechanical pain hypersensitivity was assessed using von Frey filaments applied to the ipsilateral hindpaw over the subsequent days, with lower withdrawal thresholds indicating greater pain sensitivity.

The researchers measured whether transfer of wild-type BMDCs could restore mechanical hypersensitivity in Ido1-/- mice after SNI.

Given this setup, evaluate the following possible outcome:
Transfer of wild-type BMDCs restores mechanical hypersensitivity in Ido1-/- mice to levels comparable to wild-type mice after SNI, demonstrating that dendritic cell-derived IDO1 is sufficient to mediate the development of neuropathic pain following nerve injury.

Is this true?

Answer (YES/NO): YES